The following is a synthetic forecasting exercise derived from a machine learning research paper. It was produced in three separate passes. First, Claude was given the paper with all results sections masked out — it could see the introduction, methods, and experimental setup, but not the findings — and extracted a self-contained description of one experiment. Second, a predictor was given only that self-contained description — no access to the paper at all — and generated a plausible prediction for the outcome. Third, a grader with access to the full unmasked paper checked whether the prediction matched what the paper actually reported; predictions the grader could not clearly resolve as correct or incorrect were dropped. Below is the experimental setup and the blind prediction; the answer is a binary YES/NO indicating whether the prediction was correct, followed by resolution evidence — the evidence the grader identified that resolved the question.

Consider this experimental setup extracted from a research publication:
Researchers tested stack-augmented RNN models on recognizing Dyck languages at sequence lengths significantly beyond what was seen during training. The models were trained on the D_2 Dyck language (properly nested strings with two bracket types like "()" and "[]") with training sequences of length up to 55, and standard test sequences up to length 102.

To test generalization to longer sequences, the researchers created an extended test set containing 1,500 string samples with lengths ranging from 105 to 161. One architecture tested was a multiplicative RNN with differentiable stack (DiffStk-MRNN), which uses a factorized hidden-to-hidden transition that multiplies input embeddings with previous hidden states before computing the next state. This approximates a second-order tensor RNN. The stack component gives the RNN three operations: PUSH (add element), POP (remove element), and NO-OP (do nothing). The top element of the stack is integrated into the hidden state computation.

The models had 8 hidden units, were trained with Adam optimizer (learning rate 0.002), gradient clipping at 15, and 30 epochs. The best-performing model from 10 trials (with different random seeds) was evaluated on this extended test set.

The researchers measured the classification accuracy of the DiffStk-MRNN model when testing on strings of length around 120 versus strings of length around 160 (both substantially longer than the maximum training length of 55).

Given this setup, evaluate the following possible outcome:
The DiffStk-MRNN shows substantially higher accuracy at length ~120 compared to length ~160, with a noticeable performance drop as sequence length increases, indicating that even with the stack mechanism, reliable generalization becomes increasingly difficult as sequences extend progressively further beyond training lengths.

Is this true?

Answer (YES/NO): NO